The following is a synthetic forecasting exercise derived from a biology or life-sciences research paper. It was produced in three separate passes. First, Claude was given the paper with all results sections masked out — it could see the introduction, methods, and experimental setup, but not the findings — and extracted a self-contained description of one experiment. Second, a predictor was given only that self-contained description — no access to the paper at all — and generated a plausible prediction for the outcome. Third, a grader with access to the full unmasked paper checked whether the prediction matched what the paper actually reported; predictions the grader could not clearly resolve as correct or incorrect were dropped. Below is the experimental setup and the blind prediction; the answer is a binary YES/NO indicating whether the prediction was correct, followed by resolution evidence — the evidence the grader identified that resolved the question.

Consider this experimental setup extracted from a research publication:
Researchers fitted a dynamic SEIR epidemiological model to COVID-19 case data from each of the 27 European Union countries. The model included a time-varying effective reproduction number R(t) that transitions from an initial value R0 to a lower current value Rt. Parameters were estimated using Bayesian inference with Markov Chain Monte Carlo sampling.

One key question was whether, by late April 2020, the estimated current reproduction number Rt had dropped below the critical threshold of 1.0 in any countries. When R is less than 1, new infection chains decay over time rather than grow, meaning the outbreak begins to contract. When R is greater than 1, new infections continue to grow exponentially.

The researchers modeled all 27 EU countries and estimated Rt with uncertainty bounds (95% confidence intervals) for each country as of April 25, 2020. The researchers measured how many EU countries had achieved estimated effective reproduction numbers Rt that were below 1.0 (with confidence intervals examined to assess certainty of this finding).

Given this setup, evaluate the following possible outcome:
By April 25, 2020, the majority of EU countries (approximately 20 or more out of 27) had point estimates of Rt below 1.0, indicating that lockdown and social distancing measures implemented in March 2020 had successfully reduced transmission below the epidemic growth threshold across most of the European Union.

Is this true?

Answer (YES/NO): YES